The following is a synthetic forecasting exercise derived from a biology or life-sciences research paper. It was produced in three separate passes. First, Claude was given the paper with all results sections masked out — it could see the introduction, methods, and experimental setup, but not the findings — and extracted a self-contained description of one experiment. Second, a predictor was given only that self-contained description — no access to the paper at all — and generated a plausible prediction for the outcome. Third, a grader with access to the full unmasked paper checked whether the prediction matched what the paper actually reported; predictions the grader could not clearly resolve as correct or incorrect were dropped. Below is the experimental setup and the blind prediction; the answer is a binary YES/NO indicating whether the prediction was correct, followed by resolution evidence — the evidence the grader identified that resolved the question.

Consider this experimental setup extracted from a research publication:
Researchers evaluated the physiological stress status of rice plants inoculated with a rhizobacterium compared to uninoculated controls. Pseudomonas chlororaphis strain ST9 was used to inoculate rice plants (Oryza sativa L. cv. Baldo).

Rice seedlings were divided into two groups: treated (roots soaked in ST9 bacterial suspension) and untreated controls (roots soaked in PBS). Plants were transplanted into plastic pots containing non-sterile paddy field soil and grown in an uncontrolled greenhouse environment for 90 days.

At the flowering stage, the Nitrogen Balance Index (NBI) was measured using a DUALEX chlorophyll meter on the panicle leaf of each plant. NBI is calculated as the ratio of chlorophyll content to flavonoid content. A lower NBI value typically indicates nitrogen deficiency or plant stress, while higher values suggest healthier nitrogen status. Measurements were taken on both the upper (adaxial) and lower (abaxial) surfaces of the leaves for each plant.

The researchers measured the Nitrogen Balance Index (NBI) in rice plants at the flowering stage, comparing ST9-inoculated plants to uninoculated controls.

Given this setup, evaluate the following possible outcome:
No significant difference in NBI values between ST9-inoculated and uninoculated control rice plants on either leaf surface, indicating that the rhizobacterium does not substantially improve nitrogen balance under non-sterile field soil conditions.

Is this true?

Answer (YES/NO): YES